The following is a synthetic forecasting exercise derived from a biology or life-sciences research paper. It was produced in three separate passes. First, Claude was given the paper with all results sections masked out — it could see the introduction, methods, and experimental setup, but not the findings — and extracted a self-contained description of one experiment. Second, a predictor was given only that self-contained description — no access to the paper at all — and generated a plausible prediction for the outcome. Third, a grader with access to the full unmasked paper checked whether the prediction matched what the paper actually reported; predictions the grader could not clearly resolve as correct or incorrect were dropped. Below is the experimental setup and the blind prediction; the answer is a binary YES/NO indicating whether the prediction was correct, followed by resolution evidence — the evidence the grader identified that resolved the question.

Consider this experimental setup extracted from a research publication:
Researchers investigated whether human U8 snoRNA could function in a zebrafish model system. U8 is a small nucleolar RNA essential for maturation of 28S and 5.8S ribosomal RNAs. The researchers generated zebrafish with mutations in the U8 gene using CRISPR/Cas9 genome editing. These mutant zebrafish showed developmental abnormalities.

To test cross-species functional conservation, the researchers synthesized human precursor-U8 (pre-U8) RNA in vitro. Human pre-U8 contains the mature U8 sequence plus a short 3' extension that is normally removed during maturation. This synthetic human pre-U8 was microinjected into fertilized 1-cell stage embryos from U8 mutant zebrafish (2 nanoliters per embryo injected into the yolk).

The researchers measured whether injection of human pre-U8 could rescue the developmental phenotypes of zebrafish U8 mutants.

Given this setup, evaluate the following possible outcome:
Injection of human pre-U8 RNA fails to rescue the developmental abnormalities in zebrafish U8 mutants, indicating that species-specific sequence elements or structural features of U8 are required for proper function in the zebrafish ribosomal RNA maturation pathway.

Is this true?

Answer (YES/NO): NO